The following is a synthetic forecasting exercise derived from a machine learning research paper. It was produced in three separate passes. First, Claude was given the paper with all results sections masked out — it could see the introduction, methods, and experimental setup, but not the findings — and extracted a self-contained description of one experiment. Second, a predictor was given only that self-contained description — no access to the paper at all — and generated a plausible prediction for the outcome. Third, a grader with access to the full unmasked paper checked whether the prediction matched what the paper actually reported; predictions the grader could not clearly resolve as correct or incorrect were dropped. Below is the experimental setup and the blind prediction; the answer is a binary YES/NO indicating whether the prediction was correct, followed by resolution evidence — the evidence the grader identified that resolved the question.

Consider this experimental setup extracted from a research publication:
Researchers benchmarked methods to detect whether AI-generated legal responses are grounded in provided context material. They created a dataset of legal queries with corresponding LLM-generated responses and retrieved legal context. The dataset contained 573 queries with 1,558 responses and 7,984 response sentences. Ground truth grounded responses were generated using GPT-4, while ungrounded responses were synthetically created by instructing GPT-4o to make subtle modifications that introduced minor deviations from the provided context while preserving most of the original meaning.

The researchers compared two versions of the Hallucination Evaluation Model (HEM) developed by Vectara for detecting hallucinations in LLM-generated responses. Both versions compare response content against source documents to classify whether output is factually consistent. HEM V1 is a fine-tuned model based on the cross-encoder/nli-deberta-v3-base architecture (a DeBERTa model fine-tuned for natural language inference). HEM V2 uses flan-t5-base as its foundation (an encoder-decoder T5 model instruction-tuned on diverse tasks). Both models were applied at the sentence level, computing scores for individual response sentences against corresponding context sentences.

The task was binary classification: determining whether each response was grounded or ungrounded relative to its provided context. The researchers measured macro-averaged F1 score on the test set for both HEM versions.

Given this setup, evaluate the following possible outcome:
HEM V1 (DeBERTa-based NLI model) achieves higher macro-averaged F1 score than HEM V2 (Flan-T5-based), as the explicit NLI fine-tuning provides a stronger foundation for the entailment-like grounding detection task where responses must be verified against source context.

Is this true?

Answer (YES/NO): YES